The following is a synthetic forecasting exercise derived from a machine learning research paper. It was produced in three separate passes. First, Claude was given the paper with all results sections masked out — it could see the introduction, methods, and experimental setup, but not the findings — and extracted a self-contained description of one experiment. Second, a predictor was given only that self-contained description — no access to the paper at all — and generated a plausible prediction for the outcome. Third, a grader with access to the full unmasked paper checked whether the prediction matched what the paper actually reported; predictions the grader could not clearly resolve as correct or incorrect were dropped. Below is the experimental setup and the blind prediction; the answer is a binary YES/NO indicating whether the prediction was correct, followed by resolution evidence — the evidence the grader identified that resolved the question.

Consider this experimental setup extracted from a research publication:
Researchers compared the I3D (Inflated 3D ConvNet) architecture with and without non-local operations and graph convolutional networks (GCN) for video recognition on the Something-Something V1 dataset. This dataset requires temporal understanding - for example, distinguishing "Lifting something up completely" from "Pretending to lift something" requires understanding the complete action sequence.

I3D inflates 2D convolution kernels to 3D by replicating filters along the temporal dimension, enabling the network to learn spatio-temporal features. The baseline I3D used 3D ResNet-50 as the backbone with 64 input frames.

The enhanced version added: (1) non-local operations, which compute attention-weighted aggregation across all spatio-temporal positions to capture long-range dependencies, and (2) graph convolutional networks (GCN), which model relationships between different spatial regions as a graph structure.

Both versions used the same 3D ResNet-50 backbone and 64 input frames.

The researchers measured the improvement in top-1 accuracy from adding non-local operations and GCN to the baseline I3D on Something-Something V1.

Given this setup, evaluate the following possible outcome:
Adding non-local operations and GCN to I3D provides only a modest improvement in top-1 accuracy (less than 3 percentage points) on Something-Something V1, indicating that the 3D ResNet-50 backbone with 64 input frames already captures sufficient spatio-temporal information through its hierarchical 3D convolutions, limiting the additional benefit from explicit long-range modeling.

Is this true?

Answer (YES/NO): NO